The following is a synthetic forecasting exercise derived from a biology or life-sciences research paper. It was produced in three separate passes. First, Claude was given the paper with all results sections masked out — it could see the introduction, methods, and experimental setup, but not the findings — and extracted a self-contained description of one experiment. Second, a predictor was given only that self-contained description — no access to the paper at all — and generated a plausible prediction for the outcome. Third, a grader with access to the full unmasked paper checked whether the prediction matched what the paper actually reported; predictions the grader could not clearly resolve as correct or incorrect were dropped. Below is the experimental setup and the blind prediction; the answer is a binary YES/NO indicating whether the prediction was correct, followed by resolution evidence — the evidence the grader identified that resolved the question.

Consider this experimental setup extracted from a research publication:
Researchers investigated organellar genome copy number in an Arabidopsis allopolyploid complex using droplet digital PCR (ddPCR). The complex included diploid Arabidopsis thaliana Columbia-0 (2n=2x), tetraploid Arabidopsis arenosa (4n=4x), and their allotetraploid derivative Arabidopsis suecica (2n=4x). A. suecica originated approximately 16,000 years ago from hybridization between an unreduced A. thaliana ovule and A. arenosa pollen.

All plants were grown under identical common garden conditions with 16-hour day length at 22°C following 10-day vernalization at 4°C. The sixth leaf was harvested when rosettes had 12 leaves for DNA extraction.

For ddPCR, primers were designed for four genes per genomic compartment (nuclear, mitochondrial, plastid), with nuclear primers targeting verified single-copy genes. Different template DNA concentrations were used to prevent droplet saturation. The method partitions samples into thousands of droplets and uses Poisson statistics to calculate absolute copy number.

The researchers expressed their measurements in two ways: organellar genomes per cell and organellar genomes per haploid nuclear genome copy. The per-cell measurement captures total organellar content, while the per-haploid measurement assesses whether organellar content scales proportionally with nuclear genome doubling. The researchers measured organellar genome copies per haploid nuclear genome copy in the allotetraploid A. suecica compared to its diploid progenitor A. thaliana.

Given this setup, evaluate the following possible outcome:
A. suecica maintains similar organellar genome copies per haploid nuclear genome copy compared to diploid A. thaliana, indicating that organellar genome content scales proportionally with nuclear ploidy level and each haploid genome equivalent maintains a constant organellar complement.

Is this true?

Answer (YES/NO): NO